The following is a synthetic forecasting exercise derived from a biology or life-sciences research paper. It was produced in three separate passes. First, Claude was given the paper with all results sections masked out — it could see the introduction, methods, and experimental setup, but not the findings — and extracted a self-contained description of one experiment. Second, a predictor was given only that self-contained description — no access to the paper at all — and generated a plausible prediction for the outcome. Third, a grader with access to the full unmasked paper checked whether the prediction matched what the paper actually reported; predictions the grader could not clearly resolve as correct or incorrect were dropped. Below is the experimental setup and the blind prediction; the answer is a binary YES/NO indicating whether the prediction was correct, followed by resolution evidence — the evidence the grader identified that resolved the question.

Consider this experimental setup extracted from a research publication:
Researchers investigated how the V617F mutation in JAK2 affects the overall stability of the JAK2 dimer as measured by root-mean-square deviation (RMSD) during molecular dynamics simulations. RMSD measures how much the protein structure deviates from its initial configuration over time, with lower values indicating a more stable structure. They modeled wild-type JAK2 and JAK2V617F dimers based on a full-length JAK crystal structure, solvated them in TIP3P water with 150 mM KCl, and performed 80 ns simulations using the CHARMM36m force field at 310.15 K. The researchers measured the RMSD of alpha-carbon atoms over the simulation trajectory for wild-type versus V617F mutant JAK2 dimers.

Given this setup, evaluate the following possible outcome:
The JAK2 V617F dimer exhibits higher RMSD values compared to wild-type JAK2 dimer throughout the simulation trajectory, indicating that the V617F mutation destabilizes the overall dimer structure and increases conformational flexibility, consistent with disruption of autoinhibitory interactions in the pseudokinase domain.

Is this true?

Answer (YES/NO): NO